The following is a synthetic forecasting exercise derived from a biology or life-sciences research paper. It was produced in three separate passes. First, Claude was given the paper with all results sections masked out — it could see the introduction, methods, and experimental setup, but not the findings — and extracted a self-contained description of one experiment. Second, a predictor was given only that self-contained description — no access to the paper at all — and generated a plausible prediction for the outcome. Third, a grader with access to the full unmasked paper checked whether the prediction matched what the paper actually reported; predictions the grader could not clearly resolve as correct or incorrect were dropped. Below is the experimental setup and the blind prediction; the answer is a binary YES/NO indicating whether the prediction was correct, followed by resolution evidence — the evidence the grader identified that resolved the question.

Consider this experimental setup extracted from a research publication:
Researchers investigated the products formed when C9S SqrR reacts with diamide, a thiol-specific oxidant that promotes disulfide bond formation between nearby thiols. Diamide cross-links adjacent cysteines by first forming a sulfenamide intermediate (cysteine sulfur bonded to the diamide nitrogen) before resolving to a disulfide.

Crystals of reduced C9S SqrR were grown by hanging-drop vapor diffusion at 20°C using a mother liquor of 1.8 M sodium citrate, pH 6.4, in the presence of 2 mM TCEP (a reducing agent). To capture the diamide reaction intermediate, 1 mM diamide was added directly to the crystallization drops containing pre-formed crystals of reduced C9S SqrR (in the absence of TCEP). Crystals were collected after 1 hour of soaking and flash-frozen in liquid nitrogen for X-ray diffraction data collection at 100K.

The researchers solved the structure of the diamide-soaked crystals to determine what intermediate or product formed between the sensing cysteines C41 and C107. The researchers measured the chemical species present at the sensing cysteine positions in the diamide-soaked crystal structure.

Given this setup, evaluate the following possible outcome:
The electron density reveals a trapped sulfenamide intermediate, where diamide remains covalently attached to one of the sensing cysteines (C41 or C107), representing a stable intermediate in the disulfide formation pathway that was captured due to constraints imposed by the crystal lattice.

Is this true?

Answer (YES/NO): YES